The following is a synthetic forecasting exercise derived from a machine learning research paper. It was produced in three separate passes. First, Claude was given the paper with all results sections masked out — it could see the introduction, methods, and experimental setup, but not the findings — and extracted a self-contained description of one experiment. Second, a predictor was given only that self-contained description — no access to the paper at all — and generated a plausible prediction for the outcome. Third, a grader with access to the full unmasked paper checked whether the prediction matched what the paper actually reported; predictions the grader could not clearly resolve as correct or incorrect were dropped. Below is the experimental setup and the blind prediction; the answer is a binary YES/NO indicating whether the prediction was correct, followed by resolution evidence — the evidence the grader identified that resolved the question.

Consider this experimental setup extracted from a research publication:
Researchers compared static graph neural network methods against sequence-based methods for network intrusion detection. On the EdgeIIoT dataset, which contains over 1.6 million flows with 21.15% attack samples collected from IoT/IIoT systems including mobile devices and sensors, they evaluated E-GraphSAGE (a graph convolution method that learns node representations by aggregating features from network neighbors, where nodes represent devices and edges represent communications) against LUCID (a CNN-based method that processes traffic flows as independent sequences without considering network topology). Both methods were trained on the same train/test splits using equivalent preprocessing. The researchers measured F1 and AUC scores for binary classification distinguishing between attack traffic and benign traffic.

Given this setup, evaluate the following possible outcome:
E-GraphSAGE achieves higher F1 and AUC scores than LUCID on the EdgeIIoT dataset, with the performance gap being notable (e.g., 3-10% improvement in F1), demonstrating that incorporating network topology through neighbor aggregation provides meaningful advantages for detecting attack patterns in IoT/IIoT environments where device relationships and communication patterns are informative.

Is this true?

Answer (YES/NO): YES